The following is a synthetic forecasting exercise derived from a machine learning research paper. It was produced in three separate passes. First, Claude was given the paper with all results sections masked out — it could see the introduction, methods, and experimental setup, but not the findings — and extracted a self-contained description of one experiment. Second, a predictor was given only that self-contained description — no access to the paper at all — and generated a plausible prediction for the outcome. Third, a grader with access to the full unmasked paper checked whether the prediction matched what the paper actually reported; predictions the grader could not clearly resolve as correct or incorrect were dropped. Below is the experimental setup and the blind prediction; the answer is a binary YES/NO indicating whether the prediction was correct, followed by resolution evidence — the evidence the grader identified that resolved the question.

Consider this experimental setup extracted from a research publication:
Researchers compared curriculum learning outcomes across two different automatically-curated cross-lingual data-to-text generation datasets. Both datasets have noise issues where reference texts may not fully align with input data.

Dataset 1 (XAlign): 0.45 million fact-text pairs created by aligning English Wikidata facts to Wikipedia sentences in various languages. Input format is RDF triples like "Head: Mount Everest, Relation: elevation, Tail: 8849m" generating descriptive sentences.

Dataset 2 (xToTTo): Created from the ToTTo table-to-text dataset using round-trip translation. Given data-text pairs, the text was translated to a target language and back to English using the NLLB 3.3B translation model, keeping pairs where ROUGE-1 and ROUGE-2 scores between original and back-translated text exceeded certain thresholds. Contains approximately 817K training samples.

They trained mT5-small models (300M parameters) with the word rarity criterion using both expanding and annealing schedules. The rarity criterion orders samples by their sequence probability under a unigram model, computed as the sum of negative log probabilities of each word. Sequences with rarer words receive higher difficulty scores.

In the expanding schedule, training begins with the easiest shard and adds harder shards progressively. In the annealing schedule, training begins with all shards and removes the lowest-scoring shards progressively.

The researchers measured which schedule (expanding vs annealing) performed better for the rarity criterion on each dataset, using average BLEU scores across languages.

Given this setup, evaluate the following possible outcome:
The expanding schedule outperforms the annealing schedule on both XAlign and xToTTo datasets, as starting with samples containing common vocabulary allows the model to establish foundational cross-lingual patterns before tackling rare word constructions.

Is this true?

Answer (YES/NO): NO